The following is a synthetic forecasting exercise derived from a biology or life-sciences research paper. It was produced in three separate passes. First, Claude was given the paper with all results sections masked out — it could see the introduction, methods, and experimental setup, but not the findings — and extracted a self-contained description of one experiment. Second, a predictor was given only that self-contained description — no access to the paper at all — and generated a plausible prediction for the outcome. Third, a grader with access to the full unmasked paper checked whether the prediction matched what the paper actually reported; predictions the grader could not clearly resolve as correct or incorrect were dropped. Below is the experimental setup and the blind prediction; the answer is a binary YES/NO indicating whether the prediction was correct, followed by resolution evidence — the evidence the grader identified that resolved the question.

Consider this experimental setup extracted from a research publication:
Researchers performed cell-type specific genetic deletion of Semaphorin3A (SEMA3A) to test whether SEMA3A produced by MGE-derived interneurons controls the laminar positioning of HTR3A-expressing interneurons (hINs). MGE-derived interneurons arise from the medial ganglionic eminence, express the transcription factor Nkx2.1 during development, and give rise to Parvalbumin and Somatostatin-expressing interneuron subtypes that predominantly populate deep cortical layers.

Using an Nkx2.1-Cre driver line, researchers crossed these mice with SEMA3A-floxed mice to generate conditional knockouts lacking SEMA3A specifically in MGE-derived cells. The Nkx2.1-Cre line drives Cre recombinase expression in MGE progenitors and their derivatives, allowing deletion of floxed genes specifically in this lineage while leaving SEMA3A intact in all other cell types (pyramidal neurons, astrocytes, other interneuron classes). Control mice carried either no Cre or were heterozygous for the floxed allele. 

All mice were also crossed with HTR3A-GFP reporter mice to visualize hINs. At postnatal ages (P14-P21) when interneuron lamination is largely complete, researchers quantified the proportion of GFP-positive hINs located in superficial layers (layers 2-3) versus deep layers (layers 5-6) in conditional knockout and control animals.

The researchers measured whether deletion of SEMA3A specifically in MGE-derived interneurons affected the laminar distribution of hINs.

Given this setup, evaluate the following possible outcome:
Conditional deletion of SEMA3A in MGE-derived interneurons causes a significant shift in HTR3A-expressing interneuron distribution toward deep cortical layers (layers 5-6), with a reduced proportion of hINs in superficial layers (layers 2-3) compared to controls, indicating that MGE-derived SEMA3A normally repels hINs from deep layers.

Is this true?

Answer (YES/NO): YES